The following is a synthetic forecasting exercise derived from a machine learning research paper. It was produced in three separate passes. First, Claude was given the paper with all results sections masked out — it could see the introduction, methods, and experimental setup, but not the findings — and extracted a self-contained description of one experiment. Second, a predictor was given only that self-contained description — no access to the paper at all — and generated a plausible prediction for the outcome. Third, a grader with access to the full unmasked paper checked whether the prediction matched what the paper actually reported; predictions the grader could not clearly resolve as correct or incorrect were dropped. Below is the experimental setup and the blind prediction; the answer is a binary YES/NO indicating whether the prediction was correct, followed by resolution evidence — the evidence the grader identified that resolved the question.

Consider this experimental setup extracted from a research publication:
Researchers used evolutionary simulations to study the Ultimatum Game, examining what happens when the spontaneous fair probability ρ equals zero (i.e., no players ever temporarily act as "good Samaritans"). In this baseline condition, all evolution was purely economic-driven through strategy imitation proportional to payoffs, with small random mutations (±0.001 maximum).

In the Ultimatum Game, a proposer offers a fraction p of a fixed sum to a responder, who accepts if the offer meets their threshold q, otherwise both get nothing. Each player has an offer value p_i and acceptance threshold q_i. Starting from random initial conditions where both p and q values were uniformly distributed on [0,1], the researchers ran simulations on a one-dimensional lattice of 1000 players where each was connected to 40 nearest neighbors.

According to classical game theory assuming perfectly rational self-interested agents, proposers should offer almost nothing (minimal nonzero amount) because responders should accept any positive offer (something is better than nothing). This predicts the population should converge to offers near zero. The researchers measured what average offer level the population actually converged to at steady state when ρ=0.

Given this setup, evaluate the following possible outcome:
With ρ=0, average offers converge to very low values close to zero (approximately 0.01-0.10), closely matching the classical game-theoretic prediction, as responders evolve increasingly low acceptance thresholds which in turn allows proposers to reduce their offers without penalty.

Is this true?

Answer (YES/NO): NO